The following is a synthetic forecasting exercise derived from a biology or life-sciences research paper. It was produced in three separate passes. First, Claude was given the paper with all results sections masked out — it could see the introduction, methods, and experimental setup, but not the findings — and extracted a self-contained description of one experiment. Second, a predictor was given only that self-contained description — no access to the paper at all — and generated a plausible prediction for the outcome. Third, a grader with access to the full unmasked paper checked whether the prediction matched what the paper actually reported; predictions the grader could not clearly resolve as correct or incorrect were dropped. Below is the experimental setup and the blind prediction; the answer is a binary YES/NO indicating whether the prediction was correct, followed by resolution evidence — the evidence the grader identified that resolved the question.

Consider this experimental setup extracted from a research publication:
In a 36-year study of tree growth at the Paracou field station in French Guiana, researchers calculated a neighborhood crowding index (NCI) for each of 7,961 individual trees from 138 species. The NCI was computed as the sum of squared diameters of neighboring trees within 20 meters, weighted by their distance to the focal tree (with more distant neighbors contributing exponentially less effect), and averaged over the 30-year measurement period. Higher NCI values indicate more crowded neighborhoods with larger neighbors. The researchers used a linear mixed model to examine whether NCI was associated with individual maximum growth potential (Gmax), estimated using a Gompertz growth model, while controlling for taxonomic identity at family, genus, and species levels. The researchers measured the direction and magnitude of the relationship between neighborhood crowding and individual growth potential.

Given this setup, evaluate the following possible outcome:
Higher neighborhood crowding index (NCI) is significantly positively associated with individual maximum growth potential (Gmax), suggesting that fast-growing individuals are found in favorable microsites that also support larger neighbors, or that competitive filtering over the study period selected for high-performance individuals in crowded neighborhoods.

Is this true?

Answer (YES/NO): NO